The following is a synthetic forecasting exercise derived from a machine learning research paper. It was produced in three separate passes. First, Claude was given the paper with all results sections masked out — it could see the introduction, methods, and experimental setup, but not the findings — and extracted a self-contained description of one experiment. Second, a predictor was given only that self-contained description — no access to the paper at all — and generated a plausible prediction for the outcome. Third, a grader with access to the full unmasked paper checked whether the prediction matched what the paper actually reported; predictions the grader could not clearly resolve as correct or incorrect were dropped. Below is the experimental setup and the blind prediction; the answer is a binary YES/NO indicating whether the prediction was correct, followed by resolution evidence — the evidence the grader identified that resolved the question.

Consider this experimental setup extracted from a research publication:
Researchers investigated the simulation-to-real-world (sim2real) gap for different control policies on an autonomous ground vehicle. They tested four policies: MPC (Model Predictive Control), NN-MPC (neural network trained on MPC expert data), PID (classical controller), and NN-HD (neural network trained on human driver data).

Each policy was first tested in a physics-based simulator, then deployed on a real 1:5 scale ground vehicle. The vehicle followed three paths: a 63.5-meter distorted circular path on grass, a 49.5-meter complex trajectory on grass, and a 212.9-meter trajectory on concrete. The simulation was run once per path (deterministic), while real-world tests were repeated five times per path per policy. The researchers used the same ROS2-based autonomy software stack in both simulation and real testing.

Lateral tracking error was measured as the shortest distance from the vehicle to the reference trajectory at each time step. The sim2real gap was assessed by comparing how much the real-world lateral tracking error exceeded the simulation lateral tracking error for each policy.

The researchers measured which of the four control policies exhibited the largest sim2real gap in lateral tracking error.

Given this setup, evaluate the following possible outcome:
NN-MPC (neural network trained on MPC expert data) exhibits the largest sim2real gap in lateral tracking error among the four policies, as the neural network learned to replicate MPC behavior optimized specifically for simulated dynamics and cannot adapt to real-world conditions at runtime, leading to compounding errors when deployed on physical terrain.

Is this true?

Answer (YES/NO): NO